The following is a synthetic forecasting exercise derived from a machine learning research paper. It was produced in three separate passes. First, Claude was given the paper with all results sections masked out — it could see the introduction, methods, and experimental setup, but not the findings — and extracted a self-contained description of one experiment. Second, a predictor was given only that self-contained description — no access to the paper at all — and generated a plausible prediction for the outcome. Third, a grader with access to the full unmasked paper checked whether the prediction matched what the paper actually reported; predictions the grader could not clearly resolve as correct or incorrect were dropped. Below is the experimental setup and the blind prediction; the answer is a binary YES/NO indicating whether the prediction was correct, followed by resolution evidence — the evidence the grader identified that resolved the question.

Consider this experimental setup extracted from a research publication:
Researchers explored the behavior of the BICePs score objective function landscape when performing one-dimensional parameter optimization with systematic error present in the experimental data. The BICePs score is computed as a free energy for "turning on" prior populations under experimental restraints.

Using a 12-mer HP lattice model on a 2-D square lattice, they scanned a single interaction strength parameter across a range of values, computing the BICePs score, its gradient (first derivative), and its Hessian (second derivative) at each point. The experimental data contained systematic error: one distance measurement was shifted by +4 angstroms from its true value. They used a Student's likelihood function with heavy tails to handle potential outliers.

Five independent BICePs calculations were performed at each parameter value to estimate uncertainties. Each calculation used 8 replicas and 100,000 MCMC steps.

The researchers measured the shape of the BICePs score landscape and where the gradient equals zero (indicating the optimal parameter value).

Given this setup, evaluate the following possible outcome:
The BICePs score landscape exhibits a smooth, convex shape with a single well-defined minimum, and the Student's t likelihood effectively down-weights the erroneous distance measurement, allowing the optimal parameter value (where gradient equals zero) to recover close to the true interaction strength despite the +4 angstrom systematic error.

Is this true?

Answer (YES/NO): YES